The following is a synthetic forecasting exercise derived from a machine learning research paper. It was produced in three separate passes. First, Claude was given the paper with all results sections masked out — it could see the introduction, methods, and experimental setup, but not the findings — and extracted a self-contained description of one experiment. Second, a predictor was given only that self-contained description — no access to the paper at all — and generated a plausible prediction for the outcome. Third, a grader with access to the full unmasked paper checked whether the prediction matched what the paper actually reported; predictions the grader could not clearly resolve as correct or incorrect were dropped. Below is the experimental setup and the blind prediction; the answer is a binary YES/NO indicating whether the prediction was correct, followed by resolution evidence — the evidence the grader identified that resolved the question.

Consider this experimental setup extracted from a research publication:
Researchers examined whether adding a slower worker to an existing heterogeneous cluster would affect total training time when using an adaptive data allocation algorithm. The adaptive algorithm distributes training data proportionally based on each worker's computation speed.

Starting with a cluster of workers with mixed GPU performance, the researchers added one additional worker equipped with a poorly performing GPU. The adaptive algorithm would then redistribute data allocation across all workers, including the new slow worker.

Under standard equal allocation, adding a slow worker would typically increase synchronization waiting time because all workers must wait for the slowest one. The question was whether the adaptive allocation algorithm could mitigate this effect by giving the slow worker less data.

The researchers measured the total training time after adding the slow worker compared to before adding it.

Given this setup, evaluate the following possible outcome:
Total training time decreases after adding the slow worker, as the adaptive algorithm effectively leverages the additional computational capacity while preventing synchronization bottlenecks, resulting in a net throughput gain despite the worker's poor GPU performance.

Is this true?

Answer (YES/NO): YES